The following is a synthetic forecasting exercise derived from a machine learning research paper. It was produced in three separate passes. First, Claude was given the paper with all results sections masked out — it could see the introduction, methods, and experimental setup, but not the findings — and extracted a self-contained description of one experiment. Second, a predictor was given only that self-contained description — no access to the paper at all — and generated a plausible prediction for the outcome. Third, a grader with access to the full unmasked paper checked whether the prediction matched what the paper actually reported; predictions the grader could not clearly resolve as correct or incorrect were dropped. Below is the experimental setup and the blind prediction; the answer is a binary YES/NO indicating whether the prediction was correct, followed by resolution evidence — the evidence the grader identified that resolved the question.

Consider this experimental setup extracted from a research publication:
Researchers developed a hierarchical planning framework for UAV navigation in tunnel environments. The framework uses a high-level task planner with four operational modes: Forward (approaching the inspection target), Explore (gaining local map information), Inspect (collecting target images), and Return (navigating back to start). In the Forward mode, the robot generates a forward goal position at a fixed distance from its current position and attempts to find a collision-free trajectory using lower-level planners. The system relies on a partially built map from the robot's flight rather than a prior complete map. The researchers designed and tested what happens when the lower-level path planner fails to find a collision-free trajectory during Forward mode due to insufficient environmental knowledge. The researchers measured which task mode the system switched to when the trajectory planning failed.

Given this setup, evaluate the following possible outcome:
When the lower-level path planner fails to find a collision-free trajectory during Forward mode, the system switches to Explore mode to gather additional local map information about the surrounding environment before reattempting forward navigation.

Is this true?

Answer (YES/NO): YES